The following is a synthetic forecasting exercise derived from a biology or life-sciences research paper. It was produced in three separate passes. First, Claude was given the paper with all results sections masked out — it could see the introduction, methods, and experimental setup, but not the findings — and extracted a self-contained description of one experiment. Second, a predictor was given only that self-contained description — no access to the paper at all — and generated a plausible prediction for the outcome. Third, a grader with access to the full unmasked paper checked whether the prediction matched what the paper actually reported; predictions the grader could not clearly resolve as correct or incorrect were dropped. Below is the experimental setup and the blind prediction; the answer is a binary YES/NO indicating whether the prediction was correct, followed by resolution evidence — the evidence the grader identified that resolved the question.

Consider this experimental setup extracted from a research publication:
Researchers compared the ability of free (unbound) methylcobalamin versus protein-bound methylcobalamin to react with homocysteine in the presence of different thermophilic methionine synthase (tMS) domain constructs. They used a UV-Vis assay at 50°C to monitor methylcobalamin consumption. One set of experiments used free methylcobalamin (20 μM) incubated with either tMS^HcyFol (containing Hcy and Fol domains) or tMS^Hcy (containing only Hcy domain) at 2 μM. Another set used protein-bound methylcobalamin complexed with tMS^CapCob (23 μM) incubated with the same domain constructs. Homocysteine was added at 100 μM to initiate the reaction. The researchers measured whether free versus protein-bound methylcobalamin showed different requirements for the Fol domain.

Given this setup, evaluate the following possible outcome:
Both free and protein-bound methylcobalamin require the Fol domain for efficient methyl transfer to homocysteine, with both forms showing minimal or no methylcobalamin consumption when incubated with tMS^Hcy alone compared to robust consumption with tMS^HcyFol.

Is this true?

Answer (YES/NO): NO